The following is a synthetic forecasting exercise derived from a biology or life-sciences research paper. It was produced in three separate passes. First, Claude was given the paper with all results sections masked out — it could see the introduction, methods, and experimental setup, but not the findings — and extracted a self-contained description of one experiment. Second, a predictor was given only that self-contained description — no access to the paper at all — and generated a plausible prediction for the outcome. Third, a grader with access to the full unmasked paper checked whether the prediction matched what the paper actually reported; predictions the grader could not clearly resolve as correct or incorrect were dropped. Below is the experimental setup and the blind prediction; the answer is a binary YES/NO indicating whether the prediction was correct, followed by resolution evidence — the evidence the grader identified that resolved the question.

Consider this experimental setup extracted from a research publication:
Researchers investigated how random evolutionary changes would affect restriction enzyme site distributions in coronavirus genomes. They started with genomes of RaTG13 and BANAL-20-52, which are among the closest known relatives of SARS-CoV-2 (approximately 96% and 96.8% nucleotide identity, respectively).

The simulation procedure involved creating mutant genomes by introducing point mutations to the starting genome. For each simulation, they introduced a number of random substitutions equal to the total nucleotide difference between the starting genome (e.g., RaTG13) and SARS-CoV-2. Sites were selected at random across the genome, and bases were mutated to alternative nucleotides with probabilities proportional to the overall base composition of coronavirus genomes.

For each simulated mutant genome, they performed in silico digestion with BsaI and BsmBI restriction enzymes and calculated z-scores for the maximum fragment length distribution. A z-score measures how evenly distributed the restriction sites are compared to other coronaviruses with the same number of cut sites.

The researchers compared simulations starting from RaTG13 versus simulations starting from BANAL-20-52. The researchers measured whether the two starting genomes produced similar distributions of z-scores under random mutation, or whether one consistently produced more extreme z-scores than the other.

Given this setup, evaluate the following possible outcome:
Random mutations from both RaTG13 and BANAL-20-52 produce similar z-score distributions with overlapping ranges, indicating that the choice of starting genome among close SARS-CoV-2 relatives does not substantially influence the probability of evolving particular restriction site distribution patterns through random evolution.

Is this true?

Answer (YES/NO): NO